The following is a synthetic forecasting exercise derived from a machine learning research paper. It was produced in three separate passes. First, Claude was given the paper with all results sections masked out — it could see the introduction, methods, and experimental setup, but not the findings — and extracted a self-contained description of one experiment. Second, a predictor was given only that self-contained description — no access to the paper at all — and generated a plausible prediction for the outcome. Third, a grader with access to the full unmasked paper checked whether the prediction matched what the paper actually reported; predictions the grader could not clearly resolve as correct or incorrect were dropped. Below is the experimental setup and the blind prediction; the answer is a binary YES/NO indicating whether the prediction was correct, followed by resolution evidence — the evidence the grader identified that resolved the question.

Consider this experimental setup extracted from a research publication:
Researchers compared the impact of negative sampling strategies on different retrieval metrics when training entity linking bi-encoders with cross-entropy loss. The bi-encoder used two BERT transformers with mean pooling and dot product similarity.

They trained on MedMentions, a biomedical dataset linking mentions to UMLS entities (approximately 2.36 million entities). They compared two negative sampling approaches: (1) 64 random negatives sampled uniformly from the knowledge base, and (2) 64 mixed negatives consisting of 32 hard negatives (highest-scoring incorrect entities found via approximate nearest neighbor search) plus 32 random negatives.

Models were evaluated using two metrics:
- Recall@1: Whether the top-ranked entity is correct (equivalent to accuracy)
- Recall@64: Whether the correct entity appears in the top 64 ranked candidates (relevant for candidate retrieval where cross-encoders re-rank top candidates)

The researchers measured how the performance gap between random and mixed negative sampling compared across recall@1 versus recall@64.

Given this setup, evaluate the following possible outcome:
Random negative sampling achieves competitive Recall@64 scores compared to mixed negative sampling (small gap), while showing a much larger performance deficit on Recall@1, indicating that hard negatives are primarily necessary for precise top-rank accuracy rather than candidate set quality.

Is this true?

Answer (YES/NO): YES